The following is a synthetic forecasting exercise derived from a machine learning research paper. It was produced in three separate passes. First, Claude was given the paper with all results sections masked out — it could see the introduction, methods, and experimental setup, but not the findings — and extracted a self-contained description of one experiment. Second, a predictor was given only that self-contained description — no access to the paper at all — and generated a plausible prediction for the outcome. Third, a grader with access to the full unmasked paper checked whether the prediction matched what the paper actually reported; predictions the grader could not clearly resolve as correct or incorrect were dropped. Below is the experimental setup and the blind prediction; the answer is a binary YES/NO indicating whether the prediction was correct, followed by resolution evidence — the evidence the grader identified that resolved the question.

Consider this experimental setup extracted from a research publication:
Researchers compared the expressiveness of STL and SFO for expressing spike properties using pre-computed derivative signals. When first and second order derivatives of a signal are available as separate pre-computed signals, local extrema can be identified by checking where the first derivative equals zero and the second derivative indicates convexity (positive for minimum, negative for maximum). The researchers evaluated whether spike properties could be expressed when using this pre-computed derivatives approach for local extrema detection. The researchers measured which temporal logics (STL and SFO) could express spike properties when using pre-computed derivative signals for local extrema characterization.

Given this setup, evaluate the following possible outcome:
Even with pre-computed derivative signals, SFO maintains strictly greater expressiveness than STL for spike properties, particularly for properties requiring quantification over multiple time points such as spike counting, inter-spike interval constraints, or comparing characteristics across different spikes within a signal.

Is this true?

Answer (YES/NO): YES